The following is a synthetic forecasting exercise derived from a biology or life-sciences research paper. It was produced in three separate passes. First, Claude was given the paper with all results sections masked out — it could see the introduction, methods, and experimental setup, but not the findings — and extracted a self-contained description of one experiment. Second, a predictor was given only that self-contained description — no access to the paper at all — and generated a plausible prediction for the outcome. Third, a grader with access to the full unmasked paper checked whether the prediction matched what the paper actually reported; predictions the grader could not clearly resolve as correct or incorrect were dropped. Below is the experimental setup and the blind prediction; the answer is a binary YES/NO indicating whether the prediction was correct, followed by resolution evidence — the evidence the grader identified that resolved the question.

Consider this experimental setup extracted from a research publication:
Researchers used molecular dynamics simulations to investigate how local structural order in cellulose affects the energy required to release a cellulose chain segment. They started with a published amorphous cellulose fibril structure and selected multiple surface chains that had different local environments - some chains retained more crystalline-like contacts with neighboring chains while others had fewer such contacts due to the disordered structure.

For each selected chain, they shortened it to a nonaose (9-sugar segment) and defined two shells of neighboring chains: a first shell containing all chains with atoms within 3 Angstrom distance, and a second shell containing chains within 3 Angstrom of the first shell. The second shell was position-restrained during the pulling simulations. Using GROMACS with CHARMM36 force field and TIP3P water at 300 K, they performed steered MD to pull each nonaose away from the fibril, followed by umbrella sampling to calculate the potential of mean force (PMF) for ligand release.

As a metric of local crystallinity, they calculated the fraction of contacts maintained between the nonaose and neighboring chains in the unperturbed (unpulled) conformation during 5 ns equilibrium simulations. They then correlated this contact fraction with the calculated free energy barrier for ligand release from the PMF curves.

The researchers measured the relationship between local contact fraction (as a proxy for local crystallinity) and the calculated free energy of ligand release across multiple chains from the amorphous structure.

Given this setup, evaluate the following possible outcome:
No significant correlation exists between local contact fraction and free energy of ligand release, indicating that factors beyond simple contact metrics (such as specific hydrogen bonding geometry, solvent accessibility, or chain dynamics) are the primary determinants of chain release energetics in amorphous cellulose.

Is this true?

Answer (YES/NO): NO